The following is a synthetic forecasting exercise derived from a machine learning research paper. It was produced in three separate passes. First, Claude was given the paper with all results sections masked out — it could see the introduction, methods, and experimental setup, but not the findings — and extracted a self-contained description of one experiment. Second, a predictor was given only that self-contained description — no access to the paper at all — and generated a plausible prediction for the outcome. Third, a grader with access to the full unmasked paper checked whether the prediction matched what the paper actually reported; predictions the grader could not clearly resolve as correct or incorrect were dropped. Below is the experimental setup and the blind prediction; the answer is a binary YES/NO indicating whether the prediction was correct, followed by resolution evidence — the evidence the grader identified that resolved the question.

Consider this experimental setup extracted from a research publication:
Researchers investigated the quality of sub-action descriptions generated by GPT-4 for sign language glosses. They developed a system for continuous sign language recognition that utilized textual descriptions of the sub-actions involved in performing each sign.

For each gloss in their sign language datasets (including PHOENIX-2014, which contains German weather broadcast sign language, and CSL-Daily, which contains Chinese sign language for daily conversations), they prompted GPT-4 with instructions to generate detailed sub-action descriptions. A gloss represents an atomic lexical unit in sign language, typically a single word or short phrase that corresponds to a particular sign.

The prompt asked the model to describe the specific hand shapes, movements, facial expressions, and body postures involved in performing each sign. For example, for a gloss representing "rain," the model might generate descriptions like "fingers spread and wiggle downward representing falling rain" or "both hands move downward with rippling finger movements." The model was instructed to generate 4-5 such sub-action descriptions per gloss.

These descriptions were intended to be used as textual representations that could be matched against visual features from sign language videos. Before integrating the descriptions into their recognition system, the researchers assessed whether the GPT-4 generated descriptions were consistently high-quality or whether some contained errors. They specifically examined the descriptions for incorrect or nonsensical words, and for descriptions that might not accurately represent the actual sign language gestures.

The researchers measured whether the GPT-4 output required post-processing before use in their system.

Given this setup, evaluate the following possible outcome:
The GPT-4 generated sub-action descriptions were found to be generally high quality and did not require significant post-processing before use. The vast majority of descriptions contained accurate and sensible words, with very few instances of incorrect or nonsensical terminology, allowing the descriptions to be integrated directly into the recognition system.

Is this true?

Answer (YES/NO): NO